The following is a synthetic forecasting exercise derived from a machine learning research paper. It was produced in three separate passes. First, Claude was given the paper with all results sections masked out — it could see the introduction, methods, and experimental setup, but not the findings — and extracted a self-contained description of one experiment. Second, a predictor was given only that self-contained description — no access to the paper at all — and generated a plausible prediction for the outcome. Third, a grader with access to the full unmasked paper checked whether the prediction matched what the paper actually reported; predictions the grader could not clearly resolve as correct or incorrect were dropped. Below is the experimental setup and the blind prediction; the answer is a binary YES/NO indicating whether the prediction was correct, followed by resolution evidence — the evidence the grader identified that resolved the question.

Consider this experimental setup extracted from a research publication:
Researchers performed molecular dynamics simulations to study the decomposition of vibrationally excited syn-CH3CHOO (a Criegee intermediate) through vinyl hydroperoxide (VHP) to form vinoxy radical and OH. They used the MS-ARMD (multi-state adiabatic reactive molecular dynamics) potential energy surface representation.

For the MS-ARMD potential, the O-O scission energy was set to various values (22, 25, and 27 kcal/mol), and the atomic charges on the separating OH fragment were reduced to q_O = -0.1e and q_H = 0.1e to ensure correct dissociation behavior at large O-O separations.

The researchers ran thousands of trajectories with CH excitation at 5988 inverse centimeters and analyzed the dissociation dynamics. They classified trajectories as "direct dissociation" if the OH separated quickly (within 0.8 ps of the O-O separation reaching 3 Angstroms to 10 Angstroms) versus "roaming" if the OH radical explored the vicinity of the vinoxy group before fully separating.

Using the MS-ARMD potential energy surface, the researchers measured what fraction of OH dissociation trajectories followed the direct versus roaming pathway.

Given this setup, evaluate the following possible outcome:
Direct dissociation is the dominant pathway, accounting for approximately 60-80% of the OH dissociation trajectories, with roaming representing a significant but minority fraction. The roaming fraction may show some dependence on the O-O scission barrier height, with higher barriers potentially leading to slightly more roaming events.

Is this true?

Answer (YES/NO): NO